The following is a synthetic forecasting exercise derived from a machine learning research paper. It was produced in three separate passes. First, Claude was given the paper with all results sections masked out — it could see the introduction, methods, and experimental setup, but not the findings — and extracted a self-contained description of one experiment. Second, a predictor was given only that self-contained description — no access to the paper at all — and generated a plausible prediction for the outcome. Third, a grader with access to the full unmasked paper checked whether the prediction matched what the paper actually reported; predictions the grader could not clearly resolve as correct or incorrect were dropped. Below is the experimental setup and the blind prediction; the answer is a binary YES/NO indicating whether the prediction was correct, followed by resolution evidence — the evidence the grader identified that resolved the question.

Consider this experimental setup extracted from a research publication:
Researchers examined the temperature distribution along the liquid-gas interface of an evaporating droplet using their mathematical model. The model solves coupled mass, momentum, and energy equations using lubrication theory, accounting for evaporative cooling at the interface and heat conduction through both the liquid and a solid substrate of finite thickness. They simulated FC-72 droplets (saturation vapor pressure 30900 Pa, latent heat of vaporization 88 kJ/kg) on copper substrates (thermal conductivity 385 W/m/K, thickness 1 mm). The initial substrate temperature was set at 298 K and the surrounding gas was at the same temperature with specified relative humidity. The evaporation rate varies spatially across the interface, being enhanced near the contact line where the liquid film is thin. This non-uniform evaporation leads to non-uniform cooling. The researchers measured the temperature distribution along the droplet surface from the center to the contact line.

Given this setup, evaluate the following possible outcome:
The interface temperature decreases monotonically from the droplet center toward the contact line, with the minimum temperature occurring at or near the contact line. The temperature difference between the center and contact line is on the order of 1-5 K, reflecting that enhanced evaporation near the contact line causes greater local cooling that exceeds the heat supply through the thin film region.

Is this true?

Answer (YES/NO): NO